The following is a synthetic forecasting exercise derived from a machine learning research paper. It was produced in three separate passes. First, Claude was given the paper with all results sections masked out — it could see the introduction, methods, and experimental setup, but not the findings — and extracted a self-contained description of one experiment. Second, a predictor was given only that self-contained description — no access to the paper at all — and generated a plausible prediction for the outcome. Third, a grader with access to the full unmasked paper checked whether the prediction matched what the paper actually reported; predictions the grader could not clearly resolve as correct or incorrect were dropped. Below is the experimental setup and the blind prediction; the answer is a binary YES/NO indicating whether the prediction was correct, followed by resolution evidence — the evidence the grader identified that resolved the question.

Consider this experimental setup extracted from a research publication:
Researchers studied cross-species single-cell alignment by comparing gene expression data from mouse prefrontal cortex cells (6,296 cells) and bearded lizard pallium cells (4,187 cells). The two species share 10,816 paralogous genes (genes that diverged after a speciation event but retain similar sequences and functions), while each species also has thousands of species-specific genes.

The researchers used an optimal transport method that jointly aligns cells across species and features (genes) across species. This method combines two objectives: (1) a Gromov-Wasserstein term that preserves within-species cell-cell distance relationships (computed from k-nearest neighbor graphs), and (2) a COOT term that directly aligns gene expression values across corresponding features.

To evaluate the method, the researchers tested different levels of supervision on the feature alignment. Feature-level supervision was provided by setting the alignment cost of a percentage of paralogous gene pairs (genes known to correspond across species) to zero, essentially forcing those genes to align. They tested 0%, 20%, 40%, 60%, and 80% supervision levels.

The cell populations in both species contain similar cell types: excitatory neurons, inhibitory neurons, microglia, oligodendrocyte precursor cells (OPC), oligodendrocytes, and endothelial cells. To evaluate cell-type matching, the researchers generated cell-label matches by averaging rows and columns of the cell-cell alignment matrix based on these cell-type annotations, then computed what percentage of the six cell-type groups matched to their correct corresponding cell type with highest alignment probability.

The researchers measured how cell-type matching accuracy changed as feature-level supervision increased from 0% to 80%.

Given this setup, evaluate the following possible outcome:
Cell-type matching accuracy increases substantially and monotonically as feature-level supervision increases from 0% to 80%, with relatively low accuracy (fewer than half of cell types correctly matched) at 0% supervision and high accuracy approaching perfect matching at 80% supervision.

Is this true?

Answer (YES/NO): NO